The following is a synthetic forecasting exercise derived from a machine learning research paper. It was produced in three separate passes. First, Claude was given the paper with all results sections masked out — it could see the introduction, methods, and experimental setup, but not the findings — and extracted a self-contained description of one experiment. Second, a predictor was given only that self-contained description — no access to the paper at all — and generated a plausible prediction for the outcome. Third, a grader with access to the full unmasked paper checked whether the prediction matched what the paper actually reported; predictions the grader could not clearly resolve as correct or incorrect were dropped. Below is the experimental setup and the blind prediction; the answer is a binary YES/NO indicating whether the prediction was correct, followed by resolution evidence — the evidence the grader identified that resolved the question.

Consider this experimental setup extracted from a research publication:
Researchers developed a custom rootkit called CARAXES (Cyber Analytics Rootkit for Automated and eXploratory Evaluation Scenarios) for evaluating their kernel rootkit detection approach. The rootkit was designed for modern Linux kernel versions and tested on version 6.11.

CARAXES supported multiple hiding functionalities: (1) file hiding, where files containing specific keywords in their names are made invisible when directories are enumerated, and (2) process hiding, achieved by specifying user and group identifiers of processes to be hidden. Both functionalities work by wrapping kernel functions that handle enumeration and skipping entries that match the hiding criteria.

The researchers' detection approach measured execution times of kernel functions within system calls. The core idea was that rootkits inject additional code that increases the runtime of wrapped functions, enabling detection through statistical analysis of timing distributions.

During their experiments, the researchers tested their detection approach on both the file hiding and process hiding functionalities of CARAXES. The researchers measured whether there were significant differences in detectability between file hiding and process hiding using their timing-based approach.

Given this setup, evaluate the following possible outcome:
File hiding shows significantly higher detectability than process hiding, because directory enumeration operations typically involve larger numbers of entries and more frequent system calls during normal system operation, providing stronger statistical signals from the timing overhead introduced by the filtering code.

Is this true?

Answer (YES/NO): NO